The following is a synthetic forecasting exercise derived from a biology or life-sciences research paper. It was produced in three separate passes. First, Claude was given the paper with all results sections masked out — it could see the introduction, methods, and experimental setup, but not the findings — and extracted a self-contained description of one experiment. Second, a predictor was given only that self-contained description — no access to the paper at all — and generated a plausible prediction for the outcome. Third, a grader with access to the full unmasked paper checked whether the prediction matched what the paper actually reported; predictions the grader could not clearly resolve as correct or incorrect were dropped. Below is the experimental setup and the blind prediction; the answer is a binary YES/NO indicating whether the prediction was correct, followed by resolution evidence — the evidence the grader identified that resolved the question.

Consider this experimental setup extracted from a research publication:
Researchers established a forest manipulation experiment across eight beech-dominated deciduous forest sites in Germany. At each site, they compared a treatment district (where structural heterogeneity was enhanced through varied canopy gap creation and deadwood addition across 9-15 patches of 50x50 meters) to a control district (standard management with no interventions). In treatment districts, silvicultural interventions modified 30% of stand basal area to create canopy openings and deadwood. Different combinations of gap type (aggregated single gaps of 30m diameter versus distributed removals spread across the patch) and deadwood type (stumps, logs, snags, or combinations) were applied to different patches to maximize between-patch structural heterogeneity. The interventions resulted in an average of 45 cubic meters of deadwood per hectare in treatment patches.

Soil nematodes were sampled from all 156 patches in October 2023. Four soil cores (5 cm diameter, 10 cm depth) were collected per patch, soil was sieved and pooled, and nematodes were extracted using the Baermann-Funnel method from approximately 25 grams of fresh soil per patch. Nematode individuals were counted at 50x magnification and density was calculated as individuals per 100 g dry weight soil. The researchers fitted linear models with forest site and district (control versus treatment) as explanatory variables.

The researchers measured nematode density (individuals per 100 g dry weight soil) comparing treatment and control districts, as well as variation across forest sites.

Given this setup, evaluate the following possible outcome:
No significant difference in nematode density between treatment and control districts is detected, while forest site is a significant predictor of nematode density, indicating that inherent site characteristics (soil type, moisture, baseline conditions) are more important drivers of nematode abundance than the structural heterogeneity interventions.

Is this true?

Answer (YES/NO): YES